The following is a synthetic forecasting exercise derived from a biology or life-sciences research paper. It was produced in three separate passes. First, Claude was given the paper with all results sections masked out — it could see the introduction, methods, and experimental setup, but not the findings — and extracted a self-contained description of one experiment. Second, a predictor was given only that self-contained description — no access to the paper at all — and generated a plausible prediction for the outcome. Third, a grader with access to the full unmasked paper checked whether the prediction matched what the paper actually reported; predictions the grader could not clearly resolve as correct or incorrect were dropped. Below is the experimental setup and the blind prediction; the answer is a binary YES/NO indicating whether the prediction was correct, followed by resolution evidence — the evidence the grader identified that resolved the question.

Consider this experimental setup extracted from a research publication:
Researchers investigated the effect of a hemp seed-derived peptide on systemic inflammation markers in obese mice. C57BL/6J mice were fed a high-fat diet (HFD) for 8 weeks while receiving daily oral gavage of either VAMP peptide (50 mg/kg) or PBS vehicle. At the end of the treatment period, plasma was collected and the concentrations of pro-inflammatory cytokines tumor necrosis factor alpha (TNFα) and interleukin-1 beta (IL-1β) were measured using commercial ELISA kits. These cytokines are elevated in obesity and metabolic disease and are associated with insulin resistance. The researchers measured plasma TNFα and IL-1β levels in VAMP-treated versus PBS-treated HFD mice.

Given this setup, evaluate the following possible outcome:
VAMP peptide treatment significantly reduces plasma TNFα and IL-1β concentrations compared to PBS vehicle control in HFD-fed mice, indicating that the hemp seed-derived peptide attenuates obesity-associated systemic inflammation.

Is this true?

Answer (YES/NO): YES